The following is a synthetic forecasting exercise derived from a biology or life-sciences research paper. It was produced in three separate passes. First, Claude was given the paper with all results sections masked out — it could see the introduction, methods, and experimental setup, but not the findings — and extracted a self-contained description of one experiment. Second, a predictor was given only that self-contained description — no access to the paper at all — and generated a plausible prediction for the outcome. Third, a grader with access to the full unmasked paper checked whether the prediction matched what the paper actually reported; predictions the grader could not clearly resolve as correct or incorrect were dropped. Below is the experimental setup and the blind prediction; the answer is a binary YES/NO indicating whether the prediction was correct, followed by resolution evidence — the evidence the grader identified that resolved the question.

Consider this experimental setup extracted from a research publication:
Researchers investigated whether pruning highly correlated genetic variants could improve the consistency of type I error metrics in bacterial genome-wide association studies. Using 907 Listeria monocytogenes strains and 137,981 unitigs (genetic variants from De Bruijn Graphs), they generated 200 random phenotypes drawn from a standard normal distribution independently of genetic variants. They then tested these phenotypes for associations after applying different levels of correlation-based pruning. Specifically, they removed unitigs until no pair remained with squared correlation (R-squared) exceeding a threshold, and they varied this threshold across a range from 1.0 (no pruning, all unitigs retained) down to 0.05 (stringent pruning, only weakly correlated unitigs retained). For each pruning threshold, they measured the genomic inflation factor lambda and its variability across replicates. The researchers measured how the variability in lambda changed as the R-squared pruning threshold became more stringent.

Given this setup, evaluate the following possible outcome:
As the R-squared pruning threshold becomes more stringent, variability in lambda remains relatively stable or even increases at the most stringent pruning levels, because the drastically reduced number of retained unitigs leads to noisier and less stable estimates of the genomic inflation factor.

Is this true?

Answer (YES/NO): NO